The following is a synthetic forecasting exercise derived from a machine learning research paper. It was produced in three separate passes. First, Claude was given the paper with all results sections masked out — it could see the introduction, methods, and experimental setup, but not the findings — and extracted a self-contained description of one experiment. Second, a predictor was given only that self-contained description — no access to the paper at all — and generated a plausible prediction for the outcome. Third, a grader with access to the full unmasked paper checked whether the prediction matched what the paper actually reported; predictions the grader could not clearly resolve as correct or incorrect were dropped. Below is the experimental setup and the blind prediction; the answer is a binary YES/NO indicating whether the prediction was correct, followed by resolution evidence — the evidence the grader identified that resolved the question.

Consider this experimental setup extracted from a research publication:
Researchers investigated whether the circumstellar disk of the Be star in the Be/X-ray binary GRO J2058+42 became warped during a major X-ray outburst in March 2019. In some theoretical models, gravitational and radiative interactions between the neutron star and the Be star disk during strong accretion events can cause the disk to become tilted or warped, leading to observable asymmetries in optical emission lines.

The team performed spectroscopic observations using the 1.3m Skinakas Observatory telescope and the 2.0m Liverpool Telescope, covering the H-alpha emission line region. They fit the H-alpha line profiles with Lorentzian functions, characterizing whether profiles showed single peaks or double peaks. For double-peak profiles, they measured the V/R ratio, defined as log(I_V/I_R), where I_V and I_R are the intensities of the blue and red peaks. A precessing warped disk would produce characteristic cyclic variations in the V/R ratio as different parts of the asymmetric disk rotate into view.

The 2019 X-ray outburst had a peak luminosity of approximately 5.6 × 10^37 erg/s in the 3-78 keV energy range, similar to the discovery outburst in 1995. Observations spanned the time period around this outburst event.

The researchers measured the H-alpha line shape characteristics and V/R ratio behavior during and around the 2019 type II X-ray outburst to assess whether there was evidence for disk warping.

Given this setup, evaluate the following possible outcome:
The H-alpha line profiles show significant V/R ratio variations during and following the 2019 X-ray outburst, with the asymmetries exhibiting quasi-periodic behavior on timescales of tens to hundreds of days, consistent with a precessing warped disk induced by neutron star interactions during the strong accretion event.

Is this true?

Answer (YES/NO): NO